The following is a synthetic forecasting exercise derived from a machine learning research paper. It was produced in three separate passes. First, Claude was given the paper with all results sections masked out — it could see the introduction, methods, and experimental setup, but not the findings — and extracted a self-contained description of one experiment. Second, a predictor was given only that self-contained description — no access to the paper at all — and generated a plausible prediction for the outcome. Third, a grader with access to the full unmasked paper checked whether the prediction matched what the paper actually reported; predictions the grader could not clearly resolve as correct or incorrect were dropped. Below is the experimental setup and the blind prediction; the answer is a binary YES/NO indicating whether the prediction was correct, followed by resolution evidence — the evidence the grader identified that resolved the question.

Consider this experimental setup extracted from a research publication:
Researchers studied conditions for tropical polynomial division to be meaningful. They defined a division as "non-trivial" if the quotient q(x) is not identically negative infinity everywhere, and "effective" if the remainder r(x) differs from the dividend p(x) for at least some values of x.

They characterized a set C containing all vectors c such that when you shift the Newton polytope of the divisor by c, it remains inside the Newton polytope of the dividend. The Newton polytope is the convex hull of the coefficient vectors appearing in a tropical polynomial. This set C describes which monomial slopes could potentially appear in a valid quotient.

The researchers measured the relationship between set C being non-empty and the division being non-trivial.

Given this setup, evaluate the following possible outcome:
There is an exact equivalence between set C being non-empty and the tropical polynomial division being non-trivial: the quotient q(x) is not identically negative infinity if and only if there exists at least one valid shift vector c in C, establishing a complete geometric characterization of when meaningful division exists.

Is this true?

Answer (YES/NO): YES